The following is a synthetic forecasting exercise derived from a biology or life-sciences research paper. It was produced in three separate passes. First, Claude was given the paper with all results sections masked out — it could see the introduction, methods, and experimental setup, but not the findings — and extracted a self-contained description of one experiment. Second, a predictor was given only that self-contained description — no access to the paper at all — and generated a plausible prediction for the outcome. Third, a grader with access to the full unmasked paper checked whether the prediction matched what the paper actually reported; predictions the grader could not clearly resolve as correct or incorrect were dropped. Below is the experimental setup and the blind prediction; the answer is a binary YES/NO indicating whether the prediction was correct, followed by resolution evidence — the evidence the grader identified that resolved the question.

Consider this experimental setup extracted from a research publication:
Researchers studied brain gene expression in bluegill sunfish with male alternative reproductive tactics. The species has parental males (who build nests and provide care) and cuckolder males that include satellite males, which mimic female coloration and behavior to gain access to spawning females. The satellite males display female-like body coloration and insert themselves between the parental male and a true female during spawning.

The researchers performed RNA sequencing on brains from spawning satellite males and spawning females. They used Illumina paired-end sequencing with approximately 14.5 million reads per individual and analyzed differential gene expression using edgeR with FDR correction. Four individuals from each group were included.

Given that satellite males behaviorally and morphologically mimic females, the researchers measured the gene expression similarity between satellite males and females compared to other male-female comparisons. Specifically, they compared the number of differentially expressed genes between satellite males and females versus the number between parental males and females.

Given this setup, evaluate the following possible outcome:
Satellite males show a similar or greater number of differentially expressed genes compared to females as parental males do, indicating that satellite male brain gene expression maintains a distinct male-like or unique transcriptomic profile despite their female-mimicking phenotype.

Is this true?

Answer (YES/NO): YES